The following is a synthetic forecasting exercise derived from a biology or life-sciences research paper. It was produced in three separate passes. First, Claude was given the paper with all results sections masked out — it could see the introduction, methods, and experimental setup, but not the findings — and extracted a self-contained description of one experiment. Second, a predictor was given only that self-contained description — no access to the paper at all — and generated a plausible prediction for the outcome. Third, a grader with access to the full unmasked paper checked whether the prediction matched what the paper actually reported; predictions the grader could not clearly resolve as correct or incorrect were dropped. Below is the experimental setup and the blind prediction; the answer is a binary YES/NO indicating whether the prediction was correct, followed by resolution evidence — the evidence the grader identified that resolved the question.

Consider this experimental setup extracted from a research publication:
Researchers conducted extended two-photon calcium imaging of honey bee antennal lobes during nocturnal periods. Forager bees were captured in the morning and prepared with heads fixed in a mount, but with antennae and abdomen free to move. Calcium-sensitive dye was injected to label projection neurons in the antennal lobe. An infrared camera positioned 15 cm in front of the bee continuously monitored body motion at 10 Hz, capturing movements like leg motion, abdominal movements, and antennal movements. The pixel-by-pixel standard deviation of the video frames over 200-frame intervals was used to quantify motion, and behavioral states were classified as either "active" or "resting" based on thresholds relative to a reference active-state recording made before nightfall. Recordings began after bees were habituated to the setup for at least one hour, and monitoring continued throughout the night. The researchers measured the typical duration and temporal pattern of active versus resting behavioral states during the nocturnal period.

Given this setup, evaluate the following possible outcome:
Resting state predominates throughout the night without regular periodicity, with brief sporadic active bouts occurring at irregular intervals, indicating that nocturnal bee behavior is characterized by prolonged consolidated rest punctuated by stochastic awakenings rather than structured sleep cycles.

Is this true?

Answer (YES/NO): NO